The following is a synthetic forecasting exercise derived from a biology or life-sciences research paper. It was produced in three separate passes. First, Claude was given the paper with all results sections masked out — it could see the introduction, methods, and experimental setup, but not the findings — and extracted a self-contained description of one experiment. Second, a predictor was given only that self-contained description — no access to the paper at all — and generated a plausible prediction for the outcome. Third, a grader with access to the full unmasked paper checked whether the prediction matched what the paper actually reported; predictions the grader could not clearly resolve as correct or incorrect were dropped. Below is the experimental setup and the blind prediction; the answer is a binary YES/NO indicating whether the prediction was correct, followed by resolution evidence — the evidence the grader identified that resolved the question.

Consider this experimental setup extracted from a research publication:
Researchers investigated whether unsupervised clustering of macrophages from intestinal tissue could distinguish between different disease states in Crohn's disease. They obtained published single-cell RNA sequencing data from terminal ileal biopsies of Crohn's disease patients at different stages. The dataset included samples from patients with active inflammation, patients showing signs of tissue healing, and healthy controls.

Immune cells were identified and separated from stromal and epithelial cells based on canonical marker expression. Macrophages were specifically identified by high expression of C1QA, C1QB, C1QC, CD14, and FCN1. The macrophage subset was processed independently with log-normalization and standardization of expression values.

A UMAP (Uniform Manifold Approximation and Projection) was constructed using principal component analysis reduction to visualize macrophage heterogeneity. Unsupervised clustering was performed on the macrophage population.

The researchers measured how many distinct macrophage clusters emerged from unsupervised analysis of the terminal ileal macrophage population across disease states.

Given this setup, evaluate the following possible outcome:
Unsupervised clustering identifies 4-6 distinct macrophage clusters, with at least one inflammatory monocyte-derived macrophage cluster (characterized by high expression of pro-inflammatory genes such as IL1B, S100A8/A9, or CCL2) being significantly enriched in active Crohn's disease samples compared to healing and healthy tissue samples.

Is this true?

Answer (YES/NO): NO